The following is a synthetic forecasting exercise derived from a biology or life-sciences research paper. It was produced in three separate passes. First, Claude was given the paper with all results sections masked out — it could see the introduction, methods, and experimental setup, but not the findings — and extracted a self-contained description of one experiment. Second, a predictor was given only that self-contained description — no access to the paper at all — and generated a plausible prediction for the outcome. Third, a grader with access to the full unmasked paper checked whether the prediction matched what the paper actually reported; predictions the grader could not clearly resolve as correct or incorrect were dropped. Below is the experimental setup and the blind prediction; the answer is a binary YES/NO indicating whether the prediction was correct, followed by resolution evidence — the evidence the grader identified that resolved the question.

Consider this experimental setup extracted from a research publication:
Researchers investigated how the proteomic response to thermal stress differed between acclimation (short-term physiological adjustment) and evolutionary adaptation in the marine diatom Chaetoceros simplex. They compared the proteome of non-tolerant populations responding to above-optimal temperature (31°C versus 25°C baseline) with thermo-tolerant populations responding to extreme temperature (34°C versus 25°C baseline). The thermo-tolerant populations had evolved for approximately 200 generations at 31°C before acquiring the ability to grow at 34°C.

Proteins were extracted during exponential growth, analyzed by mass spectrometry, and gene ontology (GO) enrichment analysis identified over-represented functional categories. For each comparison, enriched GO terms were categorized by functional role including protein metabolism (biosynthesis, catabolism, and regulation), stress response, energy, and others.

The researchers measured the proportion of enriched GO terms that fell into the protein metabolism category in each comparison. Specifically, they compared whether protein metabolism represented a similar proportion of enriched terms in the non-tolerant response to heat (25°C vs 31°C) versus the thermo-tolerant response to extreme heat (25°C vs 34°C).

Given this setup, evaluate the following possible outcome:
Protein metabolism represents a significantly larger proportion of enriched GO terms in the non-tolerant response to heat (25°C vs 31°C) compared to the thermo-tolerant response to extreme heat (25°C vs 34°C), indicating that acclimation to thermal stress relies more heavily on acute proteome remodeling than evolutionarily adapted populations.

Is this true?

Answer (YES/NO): YES